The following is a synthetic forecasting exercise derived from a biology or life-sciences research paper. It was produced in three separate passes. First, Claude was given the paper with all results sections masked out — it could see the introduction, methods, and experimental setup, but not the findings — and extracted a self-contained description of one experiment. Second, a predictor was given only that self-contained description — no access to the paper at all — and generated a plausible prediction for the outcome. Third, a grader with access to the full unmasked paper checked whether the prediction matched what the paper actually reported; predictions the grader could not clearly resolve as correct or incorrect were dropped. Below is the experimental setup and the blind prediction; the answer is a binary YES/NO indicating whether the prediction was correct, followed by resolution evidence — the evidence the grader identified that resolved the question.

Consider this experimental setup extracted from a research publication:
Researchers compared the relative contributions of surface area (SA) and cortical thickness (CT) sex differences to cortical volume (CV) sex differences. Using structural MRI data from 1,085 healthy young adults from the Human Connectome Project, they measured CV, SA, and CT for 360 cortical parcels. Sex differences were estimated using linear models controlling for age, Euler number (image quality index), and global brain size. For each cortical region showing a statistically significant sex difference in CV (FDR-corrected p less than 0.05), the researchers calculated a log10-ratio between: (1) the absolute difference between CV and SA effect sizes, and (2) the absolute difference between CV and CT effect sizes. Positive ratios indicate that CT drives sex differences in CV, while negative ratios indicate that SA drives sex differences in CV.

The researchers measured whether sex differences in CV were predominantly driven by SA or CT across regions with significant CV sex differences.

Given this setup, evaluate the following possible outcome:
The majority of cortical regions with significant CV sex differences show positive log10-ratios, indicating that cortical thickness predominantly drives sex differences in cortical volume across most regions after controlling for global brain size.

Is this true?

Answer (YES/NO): NO